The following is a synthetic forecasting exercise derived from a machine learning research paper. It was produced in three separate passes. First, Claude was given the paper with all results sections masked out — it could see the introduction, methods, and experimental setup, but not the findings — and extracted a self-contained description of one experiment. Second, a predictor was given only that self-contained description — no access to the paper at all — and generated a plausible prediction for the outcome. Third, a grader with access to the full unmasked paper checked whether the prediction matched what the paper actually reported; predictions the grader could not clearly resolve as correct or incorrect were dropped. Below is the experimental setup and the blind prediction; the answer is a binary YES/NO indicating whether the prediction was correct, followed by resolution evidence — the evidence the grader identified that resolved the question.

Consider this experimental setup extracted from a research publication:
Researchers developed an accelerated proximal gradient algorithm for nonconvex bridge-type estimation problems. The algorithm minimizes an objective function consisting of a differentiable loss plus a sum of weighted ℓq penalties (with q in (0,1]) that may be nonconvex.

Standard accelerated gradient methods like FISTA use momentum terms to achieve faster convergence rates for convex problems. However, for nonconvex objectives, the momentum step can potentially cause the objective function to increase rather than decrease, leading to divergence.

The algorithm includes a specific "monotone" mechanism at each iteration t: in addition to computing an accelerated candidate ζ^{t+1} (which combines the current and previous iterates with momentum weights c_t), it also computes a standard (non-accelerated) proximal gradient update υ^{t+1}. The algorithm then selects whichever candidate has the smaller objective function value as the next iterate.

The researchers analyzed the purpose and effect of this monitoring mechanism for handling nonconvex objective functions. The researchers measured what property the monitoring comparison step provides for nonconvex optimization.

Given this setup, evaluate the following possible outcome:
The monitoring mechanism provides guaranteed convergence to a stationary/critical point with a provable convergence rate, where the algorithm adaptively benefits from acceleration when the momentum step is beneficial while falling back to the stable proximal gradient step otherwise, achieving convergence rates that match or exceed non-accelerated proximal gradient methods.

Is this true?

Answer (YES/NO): NO